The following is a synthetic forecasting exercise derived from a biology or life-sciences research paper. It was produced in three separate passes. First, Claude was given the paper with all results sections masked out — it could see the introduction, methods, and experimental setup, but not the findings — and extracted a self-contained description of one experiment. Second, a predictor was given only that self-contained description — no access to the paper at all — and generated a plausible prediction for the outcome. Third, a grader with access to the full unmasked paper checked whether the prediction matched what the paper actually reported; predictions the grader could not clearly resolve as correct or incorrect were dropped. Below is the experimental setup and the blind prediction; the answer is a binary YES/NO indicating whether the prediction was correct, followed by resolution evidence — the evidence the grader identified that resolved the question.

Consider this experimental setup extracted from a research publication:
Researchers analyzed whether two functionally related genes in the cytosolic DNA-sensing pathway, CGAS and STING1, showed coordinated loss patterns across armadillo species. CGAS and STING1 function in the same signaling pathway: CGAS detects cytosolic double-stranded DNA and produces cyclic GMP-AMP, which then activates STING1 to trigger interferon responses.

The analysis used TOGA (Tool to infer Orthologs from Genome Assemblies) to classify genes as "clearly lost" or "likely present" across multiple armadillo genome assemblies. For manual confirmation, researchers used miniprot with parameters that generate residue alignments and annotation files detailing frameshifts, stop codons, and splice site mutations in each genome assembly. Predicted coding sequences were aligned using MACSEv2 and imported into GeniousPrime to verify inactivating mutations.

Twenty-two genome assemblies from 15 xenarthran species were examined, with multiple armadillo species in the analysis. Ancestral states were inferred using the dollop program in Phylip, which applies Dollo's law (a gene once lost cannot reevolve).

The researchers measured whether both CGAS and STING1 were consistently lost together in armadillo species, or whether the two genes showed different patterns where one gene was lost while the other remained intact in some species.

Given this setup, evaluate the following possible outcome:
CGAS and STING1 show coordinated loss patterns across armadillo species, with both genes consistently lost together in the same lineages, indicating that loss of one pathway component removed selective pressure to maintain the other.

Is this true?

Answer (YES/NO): YES